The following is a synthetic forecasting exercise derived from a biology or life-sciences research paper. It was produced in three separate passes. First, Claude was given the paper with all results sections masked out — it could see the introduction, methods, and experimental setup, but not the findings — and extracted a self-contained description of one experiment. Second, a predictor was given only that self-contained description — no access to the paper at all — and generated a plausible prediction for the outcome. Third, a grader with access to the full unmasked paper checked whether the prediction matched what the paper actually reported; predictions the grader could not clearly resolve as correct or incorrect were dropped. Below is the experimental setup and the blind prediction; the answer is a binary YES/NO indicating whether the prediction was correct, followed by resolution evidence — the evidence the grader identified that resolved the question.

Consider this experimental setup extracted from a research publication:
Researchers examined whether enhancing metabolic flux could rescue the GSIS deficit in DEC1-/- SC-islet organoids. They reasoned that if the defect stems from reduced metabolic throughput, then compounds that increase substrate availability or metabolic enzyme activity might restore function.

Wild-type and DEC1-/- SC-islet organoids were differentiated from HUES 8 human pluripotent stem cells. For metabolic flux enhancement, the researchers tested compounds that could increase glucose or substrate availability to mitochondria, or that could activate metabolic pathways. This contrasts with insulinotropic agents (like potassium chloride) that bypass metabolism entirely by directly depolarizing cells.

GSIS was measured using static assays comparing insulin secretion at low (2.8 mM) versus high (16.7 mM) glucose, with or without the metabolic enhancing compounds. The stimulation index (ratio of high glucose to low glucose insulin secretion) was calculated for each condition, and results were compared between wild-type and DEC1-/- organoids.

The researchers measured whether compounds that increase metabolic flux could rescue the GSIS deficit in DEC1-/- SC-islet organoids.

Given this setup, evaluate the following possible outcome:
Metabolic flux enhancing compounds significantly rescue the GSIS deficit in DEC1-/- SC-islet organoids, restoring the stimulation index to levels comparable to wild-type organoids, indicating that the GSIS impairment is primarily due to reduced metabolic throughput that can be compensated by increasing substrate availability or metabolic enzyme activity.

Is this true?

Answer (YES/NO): YES